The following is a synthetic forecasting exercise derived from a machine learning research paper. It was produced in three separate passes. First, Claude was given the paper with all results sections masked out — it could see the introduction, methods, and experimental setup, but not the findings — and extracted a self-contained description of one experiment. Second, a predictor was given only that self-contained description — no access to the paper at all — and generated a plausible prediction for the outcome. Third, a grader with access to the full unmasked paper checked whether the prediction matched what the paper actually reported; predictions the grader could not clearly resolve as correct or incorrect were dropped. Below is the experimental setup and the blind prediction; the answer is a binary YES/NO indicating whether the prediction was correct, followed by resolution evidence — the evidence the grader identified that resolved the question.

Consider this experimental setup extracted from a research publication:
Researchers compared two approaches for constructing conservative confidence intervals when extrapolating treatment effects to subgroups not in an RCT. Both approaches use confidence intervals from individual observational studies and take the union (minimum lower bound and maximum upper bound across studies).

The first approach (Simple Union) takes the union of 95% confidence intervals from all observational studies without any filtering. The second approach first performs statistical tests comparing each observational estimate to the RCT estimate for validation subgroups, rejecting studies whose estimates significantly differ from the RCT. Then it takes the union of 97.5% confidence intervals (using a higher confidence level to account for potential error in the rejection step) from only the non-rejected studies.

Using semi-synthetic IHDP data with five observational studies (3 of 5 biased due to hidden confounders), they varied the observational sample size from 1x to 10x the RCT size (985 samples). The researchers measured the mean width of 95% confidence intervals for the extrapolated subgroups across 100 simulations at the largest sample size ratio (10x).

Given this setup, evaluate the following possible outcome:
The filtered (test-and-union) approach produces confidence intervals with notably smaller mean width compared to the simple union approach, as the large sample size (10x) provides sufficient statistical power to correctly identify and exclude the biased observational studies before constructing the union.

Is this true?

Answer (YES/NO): YES